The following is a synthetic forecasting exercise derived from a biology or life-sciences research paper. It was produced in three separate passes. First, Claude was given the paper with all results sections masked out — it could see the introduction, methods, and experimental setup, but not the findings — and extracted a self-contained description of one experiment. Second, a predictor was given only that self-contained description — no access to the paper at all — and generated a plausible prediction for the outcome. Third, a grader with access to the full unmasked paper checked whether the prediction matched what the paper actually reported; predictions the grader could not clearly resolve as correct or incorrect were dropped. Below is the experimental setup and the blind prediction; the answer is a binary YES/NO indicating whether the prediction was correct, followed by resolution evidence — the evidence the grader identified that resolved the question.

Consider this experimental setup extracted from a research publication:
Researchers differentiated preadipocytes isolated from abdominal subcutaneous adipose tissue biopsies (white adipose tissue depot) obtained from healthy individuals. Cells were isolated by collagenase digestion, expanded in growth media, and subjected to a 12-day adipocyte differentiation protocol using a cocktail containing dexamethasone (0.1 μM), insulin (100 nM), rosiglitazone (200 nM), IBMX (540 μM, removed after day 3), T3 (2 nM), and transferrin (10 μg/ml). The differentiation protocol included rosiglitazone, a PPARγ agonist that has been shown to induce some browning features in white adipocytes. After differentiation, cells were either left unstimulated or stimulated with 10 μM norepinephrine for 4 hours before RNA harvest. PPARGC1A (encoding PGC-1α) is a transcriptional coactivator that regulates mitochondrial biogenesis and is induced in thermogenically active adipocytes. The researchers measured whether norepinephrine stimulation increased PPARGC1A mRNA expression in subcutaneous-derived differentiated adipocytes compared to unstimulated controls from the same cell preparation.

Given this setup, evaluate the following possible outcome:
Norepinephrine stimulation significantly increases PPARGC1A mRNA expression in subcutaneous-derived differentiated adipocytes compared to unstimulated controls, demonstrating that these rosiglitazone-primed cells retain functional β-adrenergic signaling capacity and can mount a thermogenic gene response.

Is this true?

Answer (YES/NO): NO